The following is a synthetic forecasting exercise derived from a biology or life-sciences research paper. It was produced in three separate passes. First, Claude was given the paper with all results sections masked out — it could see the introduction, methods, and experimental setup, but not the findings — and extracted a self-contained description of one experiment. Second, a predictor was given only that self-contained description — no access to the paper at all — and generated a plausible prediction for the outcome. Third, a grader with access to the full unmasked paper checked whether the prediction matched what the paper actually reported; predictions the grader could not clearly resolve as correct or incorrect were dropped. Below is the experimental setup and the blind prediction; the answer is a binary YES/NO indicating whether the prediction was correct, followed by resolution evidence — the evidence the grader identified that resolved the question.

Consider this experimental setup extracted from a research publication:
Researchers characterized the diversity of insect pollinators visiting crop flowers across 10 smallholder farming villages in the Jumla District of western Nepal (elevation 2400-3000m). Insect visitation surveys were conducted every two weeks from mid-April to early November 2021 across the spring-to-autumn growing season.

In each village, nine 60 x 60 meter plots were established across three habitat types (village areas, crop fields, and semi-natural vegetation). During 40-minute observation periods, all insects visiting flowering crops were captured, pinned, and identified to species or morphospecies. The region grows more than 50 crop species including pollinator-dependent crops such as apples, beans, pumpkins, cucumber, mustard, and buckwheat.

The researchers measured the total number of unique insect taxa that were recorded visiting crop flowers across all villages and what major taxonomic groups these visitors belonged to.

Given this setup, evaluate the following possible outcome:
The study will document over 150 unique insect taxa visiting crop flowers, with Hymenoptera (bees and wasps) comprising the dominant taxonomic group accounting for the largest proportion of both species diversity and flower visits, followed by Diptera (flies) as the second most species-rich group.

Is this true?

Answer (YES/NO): NO